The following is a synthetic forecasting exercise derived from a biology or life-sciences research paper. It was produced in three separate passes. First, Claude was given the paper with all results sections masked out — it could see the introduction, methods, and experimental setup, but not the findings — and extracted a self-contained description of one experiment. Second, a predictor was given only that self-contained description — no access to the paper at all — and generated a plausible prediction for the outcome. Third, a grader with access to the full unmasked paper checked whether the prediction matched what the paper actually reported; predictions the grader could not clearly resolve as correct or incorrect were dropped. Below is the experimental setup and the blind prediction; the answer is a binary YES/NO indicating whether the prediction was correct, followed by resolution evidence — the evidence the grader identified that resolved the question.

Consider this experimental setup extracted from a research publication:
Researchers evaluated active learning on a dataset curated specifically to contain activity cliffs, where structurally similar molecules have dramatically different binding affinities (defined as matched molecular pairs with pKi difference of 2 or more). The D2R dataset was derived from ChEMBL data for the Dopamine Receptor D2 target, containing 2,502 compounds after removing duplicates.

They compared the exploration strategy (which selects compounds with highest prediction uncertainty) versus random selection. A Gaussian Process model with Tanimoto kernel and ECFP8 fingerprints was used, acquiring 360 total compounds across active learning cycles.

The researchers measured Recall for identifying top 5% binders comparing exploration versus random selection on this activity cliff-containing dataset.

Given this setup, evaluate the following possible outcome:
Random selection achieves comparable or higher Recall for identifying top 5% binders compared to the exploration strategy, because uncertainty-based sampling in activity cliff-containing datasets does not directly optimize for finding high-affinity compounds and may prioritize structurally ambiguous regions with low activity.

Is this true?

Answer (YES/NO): YES